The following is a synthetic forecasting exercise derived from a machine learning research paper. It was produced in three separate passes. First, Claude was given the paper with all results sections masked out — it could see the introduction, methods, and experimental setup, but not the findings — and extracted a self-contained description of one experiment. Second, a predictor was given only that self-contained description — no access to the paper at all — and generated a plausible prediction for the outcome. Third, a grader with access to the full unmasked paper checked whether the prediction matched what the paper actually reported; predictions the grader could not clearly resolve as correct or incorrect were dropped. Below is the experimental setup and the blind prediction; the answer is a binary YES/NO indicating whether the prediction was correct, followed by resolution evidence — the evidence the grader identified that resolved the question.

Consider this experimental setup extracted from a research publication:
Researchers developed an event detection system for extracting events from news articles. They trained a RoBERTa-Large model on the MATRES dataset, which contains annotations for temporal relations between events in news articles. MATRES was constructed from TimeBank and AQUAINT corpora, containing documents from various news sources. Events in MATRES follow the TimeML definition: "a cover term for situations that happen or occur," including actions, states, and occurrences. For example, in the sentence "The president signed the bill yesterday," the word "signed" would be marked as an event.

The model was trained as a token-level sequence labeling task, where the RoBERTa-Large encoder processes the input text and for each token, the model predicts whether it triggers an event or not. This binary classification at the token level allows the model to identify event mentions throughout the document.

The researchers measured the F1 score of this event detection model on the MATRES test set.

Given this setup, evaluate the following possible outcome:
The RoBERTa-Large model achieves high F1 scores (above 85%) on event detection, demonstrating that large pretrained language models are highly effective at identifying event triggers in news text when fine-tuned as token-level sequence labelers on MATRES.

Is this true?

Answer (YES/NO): YES